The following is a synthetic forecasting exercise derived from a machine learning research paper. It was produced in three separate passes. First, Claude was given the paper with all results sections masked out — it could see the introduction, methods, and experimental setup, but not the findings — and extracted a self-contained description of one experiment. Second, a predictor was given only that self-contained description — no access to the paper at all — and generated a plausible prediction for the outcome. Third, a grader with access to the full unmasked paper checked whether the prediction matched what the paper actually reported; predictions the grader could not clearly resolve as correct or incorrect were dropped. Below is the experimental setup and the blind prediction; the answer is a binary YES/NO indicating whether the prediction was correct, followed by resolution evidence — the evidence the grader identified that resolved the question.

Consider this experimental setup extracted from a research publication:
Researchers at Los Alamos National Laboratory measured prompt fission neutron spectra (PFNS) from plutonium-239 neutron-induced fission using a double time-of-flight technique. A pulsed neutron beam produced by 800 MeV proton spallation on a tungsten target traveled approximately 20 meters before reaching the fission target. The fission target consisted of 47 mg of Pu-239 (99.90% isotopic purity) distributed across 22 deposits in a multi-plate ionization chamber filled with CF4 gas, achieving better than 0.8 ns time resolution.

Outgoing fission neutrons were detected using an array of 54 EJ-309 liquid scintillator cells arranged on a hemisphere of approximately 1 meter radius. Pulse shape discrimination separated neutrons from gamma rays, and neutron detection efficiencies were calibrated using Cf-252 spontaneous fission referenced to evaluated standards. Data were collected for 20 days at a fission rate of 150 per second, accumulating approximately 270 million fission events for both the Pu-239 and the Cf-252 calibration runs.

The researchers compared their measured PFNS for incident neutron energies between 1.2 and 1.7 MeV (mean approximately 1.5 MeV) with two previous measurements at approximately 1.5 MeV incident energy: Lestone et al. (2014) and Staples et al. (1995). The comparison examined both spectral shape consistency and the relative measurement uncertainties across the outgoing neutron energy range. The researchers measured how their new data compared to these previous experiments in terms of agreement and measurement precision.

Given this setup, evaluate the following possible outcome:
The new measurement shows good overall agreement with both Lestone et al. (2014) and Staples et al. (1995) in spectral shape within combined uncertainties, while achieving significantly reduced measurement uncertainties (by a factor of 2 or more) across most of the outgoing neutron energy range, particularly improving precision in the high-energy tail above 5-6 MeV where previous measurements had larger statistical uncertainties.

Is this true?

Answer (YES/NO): NO